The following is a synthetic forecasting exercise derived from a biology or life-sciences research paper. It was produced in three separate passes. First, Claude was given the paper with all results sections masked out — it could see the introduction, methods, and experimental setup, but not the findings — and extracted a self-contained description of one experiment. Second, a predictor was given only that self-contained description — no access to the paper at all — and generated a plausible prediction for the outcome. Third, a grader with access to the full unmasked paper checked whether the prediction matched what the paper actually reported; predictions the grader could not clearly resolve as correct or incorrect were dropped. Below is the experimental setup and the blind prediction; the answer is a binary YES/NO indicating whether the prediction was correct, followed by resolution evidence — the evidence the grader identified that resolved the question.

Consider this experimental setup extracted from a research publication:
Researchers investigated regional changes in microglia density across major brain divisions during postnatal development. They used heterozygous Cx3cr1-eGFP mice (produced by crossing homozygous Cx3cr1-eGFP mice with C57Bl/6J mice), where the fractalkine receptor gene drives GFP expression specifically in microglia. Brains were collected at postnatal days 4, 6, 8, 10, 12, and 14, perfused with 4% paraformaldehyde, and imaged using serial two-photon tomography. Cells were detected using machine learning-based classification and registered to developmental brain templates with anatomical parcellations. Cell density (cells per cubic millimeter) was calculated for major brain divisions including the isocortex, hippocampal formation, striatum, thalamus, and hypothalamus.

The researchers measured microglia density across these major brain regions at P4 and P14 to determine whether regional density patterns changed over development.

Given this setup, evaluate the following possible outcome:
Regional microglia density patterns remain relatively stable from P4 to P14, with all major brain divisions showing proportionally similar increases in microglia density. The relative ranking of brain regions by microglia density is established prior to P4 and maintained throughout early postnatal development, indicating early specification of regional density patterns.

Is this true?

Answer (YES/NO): NO